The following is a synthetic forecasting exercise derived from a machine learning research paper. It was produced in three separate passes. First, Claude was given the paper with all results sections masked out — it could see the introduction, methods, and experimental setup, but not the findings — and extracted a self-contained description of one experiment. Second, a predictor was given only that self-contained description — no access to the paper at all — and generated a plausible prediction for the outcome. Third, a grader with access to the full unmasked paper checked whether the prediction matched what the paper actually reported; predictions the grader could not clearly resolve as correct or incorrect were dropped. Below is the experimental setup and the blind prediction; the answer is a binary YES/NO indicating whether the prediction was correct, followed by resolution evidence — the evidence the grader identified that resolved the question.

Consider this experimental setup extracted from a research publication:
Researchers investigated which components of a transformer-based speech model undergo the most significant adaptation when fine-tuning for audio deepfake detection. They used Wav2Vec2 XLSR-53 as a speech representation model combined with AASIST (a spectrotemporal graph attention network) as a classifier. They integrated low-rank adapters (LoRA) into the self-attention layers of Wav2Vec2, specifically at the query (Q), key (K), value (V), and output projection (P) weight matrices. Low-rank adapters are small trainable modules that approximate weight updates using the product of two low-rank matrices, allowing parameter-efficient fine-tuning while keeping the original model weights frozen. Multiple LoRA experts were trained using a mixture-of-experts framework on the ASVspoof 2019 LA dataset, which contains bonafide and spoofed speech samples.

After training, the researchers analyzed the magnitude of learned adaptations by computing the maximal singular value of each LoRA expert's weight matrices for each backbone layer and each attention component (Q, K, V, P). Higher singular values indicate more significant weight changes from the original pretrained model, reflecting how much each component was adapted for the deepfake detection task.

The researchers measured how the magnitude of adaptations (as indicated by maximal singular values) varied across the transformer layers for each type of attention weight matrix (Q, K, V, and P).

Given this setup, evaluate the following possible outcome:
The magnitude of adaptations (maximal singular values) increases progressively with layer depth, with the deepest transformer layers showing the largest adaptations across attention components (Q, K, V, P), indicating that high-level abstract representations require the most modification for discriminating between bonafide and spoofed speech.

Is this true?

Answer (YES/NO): NO